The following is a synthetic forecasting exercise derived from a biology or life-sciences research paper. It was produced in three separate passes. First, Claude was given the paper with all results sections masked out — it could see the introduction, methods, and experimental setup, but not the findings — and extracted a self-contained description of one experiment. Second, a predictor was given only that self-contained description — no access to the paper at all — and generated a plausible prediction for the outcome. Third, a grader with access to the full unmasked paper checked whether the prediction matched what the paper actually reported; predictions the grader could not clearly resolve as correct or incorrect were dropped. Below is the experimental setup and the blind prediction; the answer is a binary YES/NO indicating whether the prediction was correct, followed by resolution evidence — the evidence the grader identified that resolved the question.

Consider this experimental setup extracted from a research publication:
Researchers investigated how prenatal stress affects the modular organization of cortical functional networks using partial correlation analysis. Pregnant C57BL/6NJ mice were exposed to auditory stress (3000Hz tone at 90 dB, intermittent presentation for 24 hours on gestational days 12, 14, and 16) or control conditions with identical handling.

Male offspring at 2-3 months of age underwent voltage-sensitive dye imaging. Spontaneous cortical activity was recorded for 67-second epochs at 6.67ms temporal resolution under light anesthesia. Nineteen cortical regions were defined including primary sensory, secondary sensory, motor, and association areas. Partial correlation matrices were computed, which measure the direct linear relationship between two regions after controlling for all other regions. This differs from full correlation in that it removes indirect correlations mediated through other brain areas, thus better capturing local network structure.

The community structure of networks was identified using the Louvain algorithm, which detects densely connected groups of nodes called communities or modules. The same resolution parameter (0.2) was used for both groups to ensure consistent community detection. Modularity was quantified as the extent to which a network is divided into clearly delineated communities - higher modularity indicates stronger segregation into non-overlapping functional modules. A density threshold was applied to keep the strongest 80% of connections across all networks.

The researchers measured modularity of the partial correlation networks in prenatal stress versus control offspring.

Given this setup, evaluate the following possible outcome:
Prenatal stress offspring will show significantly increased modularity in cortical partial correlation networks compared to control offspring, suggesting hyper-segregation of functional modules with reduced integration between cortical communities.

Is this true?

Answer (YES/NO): YES